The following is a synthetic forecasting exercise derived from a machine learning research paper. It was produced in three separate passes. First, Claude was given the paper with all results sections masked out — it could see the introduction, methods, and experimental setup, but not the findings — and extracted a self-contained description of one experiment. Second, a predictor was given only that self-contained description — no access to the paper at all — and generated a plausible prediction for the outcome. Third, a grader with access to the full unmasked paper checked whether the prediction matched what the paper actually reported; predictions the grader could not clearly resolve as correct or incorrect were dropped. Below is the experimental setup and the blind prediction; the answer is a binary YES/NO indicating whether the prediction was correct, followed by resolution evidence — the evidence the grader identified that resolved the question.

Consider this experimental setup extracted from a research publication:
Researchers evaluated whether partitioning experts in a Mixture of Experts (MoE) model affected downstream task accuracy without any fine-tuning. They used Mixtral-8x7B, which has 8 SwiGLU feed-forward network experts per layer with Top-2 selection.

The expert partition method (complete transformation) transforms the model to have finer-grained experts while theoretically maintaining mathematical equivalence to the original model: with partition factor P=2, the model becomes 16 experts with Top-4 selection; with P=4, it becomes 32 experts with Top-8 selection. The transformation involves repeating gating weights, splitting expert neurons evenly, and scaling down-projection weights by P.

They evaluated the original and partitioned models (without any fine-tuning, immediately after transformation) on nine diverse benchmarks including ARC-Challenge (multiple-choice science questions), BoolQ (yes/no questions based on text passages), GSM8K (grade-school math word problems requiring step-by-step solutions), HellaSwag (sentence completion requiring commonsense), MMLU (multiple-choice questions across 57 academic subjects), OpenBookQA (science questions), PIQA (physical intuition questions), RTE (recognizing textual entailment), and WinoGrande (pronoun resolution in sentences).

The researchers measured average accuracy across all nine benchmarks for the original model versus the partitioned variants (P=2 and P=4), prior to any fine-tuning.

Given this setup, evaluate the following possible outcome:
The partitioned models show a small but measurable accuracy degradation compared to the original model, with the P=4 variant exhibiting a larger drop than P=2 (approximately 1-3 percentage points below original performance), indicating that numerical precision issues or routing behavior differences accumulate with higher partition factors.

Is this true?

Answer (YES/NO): NO